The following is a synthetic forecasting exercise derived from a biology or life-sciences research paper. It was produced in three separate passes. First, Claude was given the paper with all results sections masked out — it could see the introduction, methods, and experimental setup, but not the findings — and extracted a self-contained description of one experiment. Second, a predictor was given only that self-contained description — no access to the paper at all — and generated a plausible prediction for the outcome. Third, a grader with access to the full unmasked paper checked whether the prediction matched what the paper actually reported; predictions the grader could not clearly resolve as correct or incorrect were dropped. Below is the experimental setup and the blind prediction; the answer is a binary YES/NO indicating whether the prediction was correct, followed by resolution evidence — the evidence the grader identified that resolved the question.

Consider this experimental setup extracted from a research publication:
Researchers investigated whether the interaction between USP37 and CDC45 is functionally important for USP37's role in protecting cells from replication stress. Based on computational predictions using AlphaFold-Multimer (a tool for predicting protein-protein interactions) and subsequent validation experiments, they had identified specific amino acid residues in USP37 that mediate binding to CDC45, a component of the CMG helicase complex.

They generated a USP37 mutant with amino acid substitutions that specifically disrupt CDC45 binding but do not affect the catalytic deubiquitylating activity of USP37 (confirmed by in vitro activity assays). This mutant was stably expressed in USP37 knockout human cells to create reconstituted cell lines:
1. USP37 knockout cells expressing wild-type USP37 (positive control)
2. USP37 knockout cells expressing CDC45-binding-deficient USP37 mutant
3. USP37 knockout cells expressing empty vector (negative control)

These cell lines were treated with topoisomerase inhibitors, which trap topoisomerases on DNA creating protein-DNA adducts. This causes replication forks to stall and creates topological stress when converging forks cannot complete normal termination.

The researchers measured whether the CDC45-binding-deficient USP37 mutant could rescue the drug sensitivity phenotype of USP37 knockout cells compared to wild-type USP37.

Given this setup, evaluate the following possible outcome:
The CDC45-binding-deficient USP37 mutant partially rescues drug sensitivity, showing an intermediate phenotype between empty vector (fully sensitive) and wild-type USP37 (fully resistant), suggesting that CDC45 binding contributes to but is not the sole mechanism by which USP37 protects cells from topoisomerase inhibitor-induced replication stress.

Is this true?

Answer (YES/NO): NO